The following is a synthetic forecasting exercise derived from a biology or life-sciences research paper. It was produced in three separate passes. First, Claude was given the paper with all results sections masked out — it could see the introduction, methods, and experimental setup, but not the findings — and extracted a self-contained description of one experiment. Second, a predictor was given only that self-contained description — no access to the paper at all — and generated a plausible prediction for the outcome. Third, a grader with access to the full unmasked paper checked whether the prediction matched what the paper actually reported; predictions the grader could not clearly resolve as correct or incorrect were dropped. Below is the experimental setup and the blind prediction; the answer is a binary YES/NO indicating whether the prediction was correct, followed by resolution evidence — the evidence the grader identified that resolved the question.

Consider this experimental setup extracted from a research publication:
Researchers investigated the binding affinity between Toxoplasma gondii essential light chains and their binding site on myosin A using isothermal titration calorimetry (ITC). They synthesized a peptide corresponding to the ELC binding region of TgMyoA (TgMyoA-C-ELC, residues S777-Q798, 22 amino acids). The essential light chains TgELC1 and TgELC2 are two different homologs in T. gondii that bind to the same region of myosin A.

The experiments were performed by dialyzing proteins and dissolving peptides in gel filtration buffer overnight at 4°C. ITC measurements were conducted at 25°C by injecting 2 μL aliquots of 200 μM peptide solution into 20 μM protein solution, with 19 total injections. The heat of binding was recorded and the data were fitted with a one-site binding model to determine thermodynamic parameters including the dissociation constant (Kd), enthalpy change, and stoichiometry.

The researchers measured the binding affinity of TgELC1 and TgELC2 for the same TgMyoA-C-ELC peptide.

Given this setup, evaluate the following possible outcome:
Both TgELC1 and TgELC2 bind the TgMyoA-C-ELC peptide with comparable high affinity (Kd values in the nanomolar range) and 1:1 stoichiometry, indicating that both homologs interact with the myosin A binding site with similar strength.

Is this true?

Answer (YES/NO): NO